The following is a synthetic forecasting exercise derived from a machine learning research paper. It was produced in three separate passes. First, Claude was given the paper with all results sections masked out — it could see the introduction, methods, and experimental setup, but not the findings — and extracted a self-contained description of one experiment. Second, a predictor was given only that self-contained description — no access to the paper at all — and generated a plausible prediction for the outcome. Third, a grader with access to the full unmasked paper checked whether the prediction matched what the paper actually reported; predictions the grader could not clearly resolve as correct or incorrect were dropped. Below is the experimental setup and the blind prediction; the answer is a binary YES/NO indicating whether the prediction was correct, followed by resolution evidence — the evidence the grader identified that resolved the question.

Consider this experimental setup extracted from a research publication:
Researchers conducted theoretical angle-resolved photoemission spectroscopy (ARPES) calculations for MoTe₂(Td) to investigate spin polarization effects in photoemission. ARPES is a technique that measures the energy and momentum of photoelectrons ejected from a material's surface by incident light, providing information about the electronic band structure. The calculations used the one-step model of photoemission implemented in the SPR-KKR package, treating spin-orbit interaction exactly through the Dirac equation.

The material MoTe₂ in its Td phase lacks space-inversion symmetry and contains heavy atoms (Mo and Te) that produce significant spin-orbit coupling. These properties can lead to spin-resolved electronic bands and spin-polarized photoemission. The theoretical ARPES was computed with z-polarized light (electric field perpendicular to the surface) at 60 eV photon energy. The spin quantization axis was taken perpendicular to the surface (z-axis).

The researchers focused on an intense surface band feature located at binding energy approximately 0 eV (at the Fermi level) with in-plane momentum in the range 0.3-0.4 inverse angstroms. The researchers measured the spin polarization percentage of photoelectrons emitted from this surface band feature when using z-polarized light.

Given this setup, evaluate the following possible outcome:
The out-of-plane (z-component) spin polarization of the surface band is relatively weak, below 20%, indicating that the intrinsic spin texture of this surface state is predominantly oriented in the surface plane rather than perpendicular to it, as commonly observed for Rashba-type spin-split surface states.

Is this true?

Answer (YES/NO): NO